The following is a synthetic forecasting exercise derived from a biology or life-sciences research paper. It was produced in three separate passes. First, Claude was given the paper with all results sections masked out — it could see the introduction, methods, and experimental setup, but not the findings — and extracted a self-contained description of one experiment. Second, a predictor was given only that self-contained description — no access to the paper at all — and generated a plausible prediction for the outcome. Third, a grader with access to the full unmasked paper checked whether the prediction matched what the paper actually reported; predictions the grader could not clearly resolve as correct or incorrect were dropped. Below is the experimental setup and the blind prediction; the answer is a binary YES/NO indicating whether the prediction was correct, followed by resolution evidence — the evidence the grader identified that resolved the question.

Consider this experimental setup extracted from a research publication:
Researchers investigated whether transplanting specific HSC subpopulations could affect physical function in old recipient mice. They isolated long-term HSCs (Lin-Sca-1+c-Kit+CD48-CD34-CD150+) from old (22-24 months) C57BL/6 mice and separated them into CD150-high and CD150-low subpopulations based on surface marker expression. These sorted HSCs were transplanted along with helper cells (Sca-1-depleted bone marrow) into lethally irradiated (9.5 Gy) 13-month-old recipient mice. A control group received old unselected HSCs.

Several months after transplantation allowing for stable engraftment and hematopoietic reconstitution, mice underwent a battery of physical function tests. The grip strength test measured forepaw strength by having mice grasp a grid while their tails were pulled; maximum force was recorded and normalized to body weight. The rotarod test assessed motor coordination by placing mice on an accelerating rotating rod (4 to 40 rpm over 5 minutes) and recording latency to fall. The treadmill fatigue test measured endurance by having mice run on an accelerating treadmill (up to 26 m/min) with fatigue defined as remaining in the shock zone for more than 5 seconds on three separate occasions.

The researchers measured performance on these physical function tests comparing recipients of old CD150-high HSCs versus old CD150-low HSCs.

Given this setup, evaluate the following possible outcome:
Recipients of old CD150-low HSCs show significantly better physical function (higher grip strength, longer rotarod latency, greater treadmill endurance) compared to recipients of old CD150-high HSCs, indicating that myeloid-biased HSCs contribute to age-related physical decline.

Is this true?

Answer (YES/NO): YES